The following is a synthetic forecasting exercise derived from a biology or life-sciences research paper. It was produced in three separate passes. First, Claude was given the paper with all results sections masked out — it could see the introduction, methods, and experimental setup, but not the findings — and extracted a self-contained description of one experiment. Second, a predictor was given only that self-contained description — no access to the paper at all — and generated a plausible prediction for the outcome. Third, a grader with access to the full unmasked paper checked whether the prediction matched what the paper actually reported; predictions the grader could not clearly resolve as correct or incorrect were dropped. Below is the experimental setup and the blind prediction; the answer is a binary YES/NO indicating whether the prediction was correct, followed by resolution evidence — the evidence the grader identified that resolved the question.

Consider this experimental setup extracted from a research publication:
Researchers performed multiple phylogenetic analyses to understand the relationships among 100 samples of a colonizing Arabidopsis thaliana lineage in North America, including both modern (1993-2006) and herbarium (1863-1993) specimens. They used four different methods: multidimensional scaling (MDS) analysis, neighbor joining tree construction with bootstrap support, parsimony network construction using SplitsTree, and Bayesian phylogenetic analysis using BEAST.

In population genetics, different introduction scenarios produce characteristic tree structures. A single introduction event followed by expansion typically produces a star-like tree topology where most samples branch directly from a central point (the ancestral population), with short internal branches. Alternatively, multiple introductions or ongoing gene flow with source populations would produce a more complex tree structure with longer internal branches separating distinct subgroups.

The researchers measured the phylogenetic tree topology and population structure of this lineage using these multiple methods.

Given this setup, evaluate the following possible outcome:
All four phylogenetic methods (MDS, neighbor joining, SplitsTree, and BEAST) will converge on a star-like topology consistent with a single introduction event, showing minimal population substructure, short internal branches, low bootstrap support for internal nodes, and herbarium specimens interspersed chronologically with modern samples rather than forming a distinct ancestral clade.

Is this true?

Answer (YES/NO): NO